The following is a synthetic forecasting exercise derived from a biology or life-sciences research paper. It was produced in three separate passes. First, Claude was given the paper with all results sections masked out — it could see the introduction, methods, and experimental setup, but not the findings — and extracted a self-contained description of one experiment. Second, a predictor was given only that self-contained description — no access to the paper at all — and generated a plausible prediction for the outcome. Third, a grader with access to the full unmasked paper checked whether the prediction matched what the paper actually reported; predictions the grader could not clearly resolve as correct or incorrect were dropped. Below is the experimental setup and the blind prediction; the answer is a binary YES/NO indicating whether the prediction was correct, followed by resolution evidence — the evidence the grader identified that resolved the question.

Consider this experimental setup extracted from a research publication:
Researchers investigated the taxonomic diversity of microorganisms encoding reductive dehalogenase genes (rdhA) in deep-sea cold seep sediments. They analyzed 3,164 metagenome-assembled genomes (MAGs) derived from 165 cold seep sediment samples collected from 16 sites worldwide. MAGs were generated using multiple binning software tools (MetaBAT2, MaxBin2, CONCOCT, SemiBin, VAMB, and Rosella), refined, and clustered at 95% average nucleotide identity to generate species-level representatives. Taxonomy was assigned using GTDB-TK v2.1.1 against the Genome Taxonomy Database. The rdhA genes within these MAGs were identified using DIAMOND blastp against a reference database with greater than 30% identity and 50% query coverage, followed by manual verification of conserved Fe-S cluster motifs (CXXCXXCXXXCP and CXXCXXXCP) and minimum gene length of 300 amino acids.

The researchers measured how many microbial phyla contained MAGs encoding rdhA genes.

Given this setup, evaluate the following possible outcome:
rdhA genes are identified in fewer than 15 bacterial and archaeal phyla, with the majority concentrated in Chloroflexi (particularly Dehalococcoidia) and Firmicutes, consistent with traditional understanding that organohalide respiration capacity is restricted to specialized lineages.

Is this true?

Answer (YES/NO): NO